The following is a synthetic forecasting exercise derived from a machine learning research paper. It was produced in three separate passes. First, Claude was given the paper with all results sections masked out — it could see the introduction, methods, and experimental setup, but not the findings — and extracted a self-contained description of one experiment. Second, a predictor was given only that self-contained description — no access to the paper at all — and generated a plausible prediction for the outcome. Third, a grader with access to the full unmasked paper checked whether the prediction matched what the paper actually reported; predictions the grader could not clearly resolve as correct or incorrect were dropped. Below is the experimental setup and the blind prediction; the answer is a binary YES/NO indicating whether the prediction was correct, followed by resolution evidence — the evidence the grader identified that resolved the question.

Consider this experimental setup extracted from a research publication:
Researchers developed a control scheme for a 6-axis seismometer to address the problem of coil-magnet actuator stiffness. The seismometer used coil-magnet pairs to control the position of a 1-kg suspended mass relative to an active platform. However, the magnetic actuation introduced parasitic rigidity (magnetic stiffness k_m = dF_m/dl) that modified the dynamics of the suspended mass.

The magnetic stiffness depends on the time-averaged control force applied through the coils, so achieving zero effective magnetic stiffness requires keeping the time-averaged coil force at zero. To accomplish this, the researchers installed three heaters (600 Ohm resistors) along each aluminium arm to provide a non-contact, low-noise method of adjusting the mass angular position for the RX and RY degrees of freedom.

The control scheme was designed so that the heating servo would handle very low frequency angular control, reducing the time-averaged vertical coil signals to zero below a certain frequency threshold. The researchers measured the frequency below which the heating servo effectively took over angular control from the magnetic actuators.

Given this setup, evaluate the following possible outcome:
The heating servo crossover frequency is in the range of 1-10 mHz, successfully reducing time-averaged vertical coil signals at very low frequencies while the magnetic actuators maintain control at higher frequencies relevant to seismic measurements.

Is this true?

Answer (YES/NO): NO